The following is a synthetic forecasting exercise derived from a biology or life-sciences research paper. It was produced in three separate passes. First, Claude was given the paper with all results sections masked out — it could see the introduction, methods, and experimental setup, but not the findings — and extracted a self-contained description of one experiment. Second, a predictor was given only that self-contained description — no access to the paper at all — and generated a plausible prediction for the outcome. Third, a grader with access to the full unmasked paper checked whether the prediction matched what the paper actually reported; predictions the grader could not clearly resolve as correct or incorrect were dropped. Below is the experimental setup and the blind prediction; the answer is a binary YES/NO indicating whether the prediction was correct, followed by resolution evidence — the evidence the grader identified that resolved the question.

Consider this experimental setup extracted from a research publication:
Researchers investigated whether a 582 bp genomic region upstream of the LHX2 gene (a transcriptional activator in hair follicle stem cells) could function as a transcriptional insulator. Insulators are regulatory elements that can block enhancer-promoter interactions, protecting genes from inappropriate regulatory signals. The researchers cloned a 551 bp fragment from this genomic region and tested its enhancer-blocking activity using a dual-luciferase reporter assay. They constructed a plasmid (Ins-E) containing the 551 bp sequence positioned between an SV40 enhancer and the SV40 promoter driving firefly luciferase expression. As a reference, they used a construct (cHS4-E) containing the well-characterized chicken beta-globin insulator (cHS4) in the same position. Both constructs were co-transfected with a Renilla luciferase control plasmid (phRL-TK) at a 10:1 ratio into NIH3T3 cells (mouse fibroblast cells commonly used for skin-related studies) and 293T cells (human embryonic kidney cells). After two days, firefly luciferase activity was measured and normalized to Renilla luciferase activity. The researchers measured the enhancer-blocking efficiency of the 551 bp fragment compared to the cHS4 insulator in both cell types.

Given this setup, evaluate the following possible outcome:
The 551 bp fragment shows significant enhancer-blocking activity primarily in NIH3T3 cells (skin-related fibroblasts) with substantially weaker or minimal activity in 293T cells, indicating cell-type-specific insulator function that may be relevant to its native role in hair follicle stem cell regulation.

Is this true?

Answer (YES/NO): NO